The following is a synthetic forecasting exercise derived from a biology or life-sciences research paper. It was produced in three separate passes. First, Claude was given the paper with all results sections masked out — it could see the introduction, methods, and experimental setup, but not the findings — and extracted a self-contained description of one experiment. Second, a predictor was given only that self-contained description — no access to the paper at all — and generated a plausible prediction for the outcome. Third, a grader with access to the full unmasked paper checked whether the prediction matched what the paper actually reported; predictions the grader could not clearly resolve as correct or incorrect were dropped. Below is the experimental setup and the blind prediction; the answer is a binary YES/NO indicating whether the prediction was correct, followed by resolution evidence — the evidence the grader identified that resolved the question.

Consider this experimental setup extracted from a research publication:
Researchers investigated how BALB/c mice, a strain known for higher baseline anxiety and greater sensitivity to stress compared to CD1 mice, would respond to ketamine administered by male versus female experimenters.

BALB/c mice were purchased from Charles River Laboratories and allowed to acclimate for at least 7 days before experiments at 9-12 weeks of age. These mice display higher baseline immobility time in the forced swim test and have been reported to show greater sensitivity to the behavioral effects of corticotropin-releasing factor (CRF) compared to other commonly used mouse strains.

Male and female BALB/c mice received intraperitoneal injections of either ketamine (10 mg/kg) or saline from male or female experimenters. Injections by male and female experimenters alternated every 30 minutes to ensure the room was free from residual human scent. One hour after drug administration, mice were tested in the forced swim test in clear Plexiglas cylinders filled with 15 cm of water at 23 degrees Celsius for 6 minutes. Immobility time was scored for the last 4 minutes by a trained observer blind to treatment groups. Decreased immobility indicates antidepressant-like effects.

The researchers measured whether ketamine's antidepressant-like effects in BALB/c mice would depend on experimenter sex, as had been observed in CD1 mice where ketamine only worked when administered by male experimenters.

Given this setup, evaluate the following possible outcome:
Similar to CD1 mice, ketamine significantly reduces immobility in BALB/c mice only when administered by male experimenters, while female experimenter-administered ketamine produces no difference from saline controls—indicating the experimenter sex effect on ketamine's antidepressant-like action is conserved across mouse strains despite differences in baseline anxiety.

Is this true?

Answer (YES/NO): NO